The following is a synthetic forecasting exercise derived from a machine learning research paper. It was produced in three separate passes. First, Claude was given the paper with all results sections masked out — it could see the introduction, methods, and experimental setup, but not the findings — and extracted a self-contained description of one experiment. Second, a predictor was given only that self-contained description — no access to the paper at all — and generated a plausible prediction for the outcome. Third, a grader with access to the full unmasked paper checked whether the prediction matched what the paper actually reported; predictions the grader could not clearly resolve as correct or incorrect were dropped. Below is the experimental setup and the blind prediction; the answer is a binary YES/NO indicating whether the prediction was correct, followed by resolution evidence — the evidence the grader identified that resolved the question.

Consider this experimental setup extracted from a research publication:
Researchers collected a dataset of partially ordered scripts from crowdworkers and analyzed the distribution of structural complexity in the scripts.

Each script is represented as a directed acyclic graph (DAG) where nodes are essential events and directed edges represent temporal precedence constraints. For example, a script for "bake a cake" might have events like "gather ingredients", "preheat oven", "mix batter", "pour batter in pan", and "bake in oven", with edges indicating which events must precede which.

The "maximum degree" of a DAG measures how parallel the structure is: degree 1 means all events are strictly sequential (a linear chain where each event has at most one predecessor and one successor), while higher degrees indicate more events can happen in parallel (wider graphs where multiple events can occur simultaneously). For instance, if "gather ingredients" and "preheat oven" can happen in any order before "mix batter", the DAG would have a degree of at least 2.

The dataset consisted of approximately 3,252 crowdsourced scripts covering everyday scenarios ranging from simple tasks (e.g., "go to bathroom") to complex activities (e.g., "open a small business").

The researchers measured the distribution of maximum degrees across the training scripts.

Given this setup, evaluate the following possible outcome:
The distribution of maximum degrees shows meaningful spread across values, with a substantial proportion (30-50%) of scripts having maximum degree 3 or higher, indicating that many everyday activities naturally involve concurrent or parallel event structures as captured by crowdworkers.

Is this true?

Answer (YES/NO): NO